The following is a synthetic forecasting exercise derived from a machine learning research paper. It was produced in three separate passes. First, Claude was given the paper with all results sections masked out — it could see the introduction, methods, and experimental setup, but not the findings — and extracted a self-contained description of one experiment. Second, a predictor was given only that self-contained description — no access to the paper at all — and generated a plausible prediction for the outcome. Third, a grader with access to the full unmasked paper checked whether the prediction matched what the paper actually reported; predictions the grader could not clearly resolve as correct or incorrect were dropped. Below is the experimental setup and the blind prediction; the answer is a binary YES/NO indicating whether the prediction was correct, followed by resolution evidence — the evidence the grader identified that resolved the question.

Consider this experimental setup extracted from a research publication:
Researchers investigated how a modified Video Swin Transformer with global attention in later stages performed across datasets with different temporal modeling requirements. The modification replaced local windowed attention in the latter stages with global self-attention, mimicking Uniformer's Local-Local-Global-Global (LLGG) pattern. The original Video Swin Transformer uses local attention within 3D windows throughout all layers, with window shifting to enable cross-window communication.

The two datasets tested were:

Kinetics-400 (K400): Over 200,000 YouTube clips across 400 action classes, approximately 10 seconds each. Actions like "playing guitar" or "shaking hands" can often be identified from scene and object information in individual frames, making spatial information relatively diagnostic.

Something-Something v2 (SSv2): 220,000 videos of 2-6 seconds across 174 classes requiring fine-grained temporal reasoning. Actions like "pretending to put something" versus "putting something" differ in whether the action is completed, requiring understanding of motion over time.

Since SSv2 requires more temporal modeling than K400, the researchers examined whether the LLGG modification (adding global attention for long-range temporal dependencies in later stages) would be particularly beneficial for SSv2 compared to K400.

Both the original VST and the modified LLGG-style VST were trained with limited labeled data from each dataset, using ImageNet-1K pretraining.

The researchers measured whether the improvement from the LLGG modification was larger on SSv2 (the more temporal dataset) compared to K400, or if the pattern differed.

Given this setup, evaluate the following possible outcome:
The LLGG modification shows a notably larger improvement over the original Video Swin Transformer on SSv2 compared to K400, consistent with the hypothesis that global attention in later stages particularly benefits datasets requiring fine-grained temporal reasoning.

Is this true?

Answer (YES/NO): NO